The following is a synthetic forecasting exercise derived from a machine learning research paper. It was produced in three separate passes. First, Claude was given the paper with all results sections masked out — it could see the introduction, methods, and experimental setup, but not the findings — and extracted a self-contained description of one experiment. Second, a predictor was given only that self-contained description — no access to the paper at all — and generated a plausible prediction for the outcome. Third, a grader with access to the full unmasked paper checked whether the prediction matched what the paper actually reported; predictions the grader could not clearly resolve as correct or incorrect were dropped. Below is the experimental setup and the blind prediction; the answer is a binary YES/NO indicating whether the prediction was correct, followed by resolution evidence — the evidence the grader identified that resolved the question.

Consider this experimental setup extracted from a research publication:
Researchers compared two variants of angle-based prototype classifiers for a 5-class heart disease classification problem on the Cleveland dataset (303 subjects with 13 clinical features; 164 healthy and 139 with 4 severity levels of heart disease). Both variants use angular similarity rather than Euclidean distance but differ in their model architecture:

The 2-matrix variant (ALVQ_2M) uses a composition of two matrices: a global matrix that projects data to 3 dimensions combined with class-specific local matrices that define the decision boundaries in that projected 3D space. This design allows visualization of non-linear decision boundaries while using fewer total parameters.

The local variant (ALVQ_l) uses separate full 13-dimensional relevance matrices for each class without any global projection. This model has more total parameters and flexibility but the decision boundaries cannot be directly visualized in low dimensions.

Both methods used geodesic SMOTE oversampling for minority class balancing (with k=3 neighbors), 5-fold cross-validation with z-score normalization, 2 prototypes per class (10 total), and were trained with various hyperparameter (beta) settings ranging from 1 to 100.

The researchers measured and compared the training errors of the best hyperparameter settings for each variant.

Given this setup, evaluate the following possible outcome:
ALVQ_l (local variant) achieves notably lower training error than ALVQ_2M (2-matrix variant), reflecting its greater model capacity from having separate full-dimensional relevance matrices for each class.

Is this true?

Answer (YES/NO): YES